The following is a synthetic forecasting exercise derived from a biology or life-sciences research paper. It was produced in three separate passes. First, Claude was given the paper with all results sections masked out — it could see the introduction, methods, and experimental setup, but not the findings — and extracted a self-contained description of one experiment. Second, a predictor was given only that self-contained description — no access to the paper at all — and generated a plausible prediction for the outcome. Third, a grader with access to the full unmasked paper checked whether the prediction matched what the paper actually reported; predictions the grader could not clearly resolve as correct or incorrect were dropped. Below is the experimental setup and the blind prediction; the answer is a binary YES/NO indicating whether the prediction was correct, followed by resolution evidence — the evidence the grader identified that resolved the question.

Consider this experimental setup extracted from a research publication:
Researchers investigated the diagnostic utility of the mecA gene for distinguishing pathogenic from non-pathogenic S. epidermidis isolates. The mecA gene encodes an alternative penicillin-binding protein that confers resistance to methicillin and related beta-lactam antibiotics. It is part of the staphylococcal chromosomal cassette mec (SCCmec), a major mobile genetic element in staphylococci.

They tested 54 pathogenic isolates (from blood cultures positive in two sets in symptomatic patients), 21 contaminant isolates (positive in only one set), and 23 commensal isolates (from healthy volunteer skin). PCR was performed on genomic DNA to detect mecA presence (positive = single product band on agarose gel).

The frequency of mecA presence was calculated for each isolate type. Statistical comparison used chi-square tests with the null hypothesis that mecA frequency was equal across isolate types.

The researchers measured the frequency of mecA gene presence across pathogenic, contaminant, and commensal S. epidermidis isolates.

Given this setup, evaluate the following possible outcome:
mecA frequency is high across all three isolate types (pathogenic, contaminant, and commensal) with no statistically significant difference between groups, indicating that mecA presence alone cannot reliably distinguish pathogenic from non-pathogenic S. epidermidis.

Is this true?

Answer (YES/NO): NO